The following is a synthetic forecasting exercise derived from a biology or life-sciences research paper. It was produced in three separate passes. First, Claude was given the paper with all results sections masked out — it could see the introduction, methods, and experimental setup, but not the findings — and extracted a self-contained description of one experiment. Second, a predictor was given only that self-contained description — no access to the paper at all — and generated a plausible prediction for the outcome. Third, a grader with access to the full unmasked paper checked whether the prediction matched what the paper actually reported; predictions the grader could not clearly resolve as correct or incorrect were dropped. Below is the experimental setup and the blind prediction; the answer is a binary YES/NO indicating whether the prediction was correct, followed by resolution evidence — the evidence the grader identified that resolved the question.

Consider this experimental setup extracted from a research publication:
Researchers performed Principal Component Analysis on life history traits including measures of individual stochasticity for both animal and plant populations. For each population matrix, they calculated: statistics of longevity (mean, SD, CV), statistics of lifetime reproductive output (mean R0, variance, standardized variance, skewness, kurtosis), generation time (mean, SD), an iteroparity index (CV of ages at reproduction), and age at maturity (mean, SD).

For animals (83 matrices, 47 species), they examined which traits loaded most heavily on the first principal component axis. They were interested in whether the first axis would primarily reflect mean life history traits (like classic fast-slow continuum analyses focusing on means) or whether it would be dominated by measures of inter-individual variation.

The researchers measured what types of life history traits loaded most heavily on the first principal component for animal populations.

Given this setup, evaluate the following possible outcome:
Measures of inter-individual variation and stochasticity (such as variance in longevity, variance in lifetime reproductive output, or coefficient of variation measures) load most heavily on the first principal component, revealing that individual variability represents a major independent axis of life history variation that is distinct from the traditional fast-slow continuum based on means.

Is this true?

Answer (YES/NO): YES